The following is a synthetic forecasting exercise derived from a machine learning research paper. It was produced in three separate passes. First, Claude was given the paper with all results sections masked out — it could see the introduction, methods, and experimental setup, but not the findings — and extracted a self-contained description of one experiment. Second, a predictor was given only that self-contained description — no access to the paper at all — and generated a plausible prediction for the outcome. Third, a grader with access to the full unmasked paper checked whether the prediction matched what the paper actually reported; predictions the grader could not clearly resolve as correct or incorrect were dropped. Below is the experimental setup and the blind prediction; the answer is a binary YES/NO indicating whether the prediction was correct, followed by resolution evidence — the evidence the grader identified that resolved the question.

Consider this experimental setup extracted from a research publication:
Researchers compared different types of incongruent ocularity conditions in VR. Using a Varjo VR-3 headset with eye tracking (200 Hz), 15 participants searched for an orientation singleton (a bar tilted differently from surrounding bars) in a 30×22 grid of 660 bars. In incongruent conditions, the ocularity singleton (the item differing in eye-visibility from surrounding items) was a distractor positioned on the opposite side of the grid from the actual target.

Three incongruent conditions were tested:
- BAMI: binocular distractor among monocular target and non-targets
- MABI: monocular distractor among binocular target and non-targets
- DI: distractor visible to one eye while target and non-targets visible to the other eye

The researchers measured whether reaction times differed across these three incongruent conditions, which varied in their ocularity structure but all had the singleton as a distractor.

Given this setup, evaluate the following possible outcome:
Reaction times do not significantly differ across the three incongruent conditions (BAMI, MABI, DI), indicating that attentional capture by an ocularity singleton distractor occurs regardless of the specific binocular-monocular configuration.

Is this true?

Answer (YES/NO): NO